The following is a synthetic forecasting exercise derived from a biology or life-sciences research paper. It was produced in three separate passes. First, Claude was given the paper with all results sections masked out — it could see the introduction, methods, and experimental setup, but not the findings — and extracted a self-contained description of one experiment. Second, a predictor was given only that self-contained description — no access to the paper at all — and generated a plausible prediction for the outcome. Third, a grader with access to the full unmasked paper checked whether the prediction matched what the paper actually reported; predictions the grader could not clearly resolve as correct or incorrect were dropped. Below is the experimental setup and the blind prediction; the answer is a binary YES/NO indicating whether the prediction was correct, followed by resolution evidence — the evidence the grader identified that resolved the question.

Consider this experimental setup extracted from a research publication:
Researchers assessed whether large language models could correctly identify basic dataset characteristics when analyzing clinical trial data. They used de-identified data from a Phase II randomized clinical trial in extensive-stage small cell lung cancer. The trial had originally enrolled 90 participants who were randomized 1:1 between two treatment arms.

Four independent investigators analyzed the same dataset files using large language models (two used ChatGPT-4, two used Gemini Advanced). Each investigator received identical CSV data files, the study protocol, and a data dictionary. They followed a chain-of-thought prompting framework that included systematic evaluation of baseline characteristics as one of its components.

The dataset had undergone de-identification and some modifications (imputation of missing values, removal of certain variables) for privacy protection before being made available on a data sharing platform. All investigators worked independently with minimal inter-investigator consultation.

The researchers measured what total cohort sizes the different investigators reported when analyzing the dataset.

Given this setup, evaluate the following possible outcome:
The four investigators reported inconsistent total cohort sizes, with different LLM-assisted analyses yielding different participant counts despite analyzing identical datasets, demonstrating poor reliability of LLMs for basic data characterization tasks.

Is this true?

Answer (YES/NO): YES